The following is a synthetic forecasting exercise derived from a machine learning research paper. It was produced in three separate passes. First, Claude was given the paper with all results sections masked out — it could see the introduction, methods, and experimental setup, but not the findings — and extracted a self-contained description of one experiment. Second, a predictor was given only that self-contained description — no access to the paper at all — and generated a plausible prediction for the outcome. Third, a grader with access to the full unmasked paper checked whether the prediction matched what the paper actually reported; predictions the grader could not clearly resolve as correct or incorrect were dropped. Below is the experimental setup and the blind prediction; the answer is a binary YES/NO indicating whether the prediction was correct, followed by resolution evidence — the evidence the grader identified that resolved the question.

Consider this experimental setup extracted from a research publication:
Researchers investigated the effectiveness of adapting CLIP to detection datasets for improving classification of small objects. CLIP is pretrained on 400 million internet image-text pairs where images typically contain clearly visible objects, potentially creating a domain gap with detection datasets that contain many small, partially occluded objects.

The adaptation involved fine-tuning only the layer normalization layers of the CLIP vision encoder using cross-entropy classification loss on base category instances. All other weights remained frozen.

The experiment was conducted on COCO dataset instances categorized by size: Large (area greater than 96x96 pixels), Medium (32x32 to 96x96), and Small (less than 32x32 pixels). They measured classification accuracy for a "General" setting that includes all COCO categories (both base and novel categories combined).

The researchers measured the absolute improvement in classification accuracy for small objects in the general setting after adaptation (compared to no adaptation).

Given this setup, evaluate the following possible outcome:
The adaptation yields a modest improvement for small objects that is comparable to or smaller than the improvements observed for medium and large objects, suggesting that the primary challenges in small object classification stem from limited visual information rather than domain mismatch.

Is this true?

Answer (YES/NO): NO